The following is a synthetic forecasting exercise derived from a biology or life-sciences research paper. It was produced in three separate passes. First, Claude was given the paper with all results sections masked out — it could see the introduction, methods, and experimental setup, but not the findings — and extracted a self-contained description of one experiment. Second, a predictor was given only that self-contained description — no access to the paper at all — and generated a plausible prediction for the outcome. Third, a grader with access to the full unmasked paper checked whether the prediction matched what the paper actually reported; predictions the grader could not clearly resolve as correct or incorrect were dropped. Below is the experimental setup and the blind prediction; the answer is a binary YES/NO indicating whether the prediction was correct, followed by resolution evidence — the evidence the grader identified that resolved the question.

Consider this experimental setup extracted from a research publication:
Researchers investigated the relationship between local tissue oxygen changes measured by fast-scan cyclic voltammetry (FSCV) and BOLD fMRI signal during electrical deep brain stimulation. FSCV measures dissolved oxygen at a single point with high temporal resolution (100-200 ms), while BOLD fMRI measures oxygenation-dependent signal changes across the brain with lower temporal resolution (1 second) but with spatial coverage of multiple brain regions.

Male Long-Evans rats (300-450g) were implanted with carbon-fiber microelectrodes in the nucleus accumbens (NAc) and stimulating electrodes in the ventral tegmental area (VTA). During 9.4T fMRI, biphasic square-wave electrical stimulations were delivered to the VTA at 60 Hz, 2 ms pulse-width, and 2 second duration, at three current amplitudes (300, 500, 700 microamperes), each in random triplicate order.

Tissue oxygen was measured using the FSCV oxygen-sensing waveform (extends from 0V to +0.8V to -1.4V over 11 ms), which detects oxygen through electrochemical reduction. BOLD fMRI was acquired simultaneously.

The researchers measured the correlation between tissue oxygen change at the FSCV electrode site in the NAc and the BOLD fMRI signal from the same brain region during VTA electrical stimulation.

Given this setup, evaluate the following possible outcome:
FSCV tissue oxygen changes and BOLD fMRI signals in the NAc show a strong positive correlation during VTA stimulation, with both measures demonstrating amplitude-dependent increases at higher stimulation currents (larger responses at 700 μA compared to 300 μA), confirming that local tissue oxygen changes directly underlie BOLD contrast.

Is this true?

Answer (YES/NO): NO